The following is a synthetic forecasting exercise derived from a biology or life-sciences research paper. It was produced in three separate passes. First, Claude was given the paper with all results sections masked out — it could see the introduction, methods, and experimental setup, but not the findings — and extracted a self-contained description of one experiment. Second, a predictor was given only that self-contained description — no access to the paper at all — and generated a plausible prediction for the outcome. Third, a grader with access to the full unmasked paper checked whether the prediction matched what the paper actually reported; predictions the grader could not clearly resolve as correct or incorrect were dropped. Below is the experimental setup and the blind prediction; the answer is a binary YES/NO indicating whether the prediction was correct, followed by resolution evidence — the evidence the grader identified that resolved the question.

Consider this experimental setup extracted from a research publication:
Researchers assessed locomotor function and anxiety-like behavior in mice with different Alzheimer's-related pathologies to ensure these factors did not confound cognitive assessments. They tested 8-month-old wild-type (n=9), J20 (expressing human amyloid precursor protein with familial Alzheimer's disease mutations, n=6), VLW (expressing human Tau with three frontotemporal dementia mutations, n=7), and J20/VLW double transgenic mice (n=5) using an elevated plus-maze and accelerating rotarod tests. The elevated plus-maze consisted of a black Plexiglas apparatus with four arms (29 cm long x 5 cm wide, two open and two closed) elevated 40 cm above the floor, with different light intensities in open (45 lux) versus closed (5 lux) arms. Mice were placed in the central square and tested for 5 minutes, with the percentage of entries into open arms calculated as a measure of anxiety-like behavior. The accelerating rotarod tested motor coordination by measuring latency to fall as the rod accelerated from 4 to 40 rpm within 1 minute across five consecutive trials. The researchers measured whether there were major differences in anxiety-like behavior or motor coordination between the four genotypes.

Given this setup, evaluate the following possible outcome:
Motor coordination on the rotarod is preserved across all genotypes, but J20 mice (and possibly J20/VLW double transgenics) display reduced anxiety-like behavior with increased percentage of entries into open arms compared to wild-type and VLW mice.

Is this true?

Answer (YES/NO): NO